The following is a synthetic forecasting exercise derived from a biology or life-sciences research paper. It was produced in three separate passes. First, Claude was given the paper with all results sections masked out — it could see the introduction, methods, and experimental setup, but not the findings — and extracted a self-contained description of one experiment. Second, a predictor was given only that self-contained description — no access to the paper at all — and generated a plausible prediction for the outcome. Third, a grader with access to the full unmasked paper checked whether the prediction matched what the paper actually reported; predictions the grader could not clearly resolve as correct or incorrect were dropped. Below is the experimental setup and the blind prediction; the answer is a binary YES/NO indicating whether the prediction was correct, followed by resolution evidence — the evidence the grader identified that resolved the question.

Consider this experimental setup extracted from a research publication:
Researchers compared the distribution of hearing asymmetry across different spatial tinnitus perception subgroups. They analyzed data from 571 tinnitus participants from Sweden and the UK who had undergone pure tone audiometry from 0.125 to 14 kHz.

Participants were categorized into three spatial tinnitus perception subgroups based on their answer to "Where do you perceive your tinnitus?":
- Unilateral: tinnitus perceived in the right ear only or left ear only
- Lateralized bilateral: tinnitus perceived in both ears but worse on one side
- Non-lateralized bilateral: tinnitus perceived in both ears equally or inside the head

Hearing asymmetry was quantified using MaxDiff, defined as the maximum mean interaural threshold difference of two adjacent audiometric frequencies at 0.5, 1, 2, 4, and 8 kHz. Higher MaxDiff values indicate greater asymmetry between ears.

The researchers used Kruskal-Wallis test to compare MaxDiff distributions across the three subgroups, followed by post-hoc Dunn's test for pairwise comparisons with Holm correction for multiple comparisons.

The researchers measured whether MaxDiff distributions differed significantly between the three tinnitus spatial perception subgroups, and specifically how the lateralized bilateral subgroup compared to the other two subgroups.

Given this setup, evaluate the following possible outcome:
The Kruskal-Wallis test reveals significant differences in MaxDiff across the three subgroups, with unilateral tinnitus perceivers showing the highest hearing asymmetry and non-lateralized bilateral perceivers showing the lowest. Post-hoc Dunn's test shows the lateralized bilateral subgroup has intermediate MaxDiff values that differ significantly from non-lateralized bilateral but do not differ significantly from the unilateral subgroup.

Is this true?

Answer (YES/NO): NO